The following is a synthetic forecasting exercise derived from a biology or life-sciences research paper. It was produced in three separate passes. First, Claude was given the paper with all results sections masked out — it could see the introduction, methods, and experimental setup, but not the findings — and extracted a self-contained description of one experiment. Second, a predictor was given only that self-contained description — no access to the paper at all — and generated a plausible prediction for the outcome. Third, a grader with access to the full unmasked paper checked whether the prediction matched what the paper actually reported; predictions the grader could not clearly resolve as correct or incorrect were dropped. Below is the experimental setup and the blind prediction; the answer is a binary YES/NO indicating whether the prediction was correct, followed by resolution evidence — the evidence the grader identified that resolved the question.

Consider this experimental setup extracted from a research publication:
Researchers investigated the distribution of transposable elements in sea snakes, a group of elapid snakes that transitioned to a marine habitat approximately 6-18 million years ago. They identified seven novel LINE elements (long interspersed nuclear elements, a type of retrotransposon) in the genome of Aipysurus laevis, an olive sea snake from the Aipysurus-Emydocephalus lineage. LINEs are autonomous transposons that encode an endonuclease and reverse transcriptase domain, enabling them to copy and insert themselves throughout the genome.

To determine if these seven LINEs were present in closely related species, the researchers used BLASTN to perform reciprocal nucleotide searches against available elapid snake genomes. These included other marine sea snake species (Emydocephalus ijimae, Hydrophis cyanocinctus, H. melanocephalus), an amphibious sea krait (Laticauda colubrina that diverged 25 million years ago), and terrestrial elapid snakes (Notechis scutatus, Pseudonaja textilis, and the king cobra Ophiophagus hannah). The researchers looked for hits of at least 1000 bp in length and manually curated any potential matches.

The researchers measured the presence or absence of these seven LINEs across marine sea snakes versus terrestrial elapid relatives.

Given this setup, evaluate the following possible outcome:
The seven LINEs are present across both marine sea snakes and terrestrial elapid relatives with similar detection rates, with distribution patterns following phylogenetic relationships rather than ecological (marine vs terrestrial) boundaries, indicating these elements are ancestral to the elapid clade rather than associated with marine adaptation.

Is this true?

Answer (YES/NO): NO